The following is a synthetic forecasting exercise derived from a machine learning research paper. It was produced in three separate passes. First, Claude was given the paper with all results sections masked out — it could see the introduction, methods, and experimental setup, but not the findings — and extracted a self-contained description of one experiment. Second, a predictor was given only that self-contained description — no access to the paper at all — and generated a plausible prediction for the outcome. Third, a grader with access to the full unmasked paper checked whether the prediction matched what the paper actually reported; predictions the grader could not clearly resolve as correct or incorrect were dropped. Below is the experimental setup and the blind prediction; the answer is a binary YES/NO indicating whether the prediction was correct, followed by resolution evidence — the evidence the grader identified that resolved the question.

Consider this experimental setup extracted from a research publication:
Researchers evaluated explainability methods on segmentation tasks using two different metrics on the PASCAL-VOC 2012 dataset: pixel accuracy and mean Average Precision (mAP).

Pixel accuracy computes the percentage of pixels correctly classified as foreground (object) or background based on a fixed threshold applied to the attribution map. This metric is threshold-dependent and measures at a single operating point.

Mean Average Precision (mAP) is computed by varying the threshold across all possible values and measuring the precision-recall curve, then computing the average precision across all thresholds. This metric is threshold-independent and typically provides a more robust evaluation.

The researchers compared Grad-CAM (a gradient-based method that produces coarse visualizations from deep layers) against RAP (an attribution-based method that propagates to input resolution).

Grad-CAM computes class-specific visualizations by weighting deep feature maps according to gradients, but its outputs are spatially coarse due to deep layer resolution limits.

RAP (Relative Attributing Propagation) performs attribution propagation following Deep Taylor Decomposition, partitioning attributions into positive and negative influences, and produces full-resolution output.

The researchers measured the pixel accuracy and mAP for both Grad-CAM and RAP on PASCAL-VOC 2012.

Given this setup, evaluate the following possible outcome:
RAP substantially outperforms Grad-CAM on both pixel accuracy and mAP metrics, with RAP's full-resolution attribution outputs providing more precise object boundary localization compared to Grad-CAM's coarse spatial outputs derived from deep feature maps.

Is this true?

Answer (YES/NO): NO